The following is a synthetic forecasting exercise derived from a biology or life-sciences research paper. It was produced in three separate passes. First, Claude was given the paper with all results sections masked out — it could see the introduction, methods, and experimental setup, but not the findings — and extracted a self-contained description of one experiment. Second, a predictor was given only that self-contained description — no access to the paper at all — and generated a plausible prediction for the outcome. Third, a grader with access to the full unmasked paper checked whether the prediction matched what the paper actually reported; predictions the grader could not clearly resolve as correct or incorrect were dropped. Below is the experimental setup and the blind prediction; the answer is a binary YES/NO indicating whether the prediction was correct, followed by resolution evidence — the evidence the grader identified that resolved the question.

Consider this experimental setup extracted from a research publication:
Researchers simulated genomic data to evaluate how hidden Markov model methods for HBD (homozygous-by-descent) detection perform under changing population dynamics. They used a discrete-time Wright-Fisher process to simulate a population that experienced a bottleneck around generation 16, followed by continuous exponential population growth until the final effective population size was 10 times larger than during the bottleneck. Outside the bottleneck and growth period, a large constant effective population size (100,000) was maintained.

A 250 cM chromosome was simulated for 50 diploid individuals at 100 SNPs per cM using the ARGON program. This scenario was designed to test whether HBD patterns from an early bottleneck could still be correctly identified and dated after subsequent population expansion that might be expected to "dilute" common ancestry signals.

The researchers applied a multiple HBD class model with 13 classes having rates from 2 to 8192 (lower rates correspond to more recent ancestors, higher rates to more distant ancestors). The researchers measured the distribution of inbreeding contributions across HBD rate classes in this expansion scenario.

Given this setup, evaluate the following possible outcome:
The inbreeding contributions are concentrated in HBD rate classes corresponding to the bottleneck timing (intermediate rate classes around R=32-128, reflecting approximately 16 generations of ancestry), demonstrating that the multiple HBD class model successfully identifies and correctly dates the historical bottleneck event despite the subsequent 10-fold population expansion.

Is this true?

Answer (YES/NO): NO